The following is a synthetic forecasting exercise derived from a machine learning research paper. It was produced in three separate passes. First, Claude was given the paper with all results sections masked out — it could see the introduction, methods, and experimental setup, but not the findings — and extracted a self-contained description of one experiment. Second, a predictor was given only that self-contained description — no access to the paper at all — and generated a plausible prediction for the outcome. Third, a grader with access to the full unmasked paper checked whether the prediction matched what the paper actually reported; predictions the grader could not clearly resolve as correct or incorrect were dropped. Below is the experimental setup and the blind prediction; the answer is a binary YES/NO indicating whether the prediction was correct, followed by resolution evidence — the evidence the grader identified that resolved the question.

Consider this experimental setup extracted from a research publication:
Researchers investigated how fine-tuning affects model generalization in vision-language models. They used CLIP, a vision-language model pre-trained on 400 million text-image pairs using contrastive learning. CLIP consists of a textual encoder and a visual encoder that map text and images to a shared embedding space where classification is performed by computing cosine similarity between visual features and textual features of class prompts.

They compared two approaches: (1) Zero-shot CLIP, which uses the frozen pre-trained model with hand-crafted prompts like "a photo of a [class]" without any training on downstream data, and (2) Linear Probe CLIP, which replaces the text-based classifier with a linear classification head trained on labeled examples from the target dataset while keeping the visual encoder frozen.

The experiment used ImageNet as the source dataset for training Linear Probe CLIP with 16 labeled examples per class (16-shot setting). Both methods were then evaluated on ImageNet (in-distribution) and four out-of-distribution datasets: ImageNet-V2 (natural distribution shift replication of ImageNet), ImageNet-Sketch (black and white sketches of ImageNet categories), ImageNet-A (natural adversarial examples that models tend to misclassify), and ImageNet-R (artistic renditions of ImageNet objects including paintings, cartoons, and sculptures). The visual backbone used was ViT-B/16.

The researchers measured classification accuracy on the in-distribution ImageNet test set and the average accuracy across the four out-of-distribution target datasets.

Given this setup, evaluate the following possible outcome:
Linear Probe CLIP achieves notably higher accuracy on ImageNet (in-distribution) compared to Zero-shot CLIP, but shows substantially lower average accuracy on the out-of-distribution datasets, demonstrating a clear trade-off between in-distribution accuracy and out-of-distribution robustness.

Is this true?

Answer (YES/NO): NO